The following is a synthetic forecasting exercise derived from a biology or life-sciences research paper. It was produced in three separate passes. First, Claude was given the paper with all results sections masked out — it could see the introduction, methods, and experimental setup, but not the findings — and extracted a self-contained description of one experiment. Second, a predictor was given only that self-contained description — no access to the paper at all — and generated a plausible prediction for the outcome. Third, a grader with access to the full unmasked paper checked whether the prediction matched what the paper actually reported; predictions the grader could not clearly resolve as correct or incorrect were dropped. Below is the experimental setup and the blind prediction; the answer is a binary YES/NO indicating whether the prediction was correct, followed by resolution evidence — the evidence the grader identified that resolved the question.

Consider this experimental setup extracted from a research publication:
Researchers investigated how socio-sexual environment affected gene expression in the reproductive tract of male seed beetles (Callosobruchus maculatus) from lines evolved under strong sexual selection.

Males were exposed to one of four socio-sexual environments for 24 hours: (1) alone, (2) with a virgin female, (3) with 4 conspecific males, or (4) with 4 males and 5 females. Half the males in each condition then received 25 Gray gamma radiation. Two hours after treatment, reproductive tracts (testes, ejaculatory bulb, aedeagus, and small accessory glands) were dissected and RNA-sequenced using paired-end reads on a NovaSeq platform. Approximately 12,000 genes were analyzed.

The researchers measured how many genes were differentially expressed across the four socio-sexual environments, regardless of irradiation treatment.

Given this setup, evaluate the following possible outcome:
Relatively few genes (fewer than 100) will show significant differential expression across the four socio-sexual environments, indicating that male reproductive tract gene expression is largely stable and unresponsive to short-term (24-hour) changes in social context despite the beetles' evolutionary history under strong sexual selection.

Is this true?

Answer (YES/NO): NO